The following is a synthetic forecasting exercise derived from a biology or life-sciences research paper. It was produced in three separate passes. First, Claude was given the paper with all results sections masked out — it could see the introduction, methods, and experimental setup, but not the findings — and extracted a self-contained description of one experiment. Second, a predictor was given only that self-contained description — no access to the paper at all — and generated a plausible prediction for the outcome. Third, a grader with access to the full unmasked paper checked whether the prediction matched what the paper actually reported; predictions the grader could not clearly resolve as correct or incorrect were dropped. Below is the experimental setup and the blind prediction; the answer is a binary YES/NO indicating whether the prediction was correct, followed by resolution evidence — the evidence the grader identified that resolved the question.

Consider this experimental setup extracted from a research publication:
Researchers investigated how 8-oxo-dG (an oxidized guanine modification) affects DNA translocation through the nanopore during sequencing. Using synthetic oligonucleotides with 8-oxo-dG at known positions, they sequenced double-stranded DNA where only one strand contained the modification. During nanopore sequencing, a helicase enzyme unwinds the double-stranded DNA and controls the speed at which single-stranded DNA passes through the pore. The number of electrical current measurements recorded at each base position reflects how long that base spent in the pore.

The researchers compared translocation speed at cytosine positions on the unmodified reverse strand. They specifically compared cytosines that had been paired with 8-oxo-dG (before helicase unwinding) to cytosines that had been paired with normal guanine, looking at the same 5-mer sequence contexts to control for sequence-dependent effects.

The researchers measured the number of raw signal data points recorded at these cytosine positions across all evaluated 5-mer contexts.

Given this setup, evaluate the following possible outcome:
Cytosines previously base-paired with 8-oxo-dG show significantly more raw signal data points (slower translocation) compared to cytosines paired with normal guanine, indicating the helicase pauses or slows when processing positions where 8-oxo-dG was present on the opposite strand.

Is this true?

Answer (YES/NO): NO